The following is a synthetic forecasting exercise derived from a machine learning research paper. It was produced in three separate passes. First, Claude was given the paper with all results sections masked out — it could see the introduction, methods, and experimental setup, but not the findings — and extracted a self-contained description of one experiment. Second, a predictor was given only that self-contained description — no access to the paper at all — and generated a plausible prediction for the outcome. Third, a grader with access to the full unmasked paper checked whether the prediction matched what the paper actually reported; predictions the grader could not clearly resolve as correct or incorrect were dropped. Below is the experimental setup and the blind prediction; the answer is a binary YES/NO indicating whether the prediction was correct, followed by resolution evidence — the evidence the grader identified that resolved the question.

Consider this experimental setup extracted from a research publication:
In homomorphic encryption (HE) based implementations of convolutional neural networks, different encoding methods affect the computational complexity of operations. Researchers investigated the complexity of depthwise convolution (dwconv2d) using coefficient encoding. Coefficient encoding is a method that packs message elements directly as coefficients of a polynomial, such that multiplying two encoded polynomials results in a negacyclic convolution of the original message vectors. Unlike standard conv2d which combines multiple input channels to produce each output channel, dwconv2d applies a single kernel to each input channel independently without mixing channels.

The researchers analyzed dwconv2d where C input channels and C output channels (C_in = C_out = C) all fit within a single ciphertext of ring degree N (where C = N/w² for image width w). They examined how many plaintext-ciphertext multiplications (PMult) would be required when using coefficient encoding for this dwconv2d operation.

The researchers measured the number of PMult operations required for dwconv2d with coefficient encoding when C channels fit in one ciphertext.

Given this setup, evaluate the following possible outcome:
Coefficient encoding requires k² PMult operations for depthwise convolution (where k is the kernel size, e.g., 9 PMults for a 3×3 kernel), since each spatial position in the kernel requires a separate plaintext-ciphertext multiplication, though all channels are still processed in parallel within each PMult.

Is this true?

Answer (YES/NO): NO